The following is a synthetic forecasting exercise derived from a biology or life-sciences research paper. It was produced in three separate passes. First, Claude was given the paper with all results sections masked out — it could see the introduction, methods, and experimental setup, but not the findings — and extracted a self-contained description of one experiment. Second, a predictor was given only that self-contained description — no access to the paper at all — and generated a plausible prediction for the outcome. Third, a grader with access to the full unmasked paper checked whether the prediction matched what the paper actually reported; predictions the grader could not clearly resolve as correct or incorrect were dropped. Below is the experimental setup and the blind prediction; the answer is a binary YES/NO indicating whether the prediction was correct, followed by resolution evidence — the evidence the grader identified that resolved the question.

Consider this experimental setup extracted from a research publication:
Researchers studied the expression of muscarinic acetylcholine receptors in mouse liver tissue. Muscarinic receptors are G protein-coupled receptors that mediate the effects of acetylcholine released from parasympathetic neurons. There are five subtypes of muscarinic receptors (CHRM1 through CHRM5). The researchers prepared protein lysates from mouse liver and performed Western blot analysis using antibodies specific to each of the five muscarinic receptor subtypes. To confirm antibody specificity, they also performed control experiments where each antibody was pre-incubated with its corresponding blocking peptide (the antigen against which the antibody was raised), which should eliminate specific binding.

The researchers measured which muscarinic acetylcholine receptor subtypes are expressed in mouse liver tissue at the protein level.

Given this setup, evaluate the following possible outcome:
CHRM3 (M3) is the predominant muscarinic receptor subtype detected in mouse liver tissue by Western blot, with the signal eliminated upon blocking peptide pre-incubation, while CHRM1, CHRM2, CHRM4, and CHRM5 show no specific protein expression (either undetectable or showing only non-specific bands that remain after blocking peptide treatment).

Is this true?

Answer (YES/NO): NO